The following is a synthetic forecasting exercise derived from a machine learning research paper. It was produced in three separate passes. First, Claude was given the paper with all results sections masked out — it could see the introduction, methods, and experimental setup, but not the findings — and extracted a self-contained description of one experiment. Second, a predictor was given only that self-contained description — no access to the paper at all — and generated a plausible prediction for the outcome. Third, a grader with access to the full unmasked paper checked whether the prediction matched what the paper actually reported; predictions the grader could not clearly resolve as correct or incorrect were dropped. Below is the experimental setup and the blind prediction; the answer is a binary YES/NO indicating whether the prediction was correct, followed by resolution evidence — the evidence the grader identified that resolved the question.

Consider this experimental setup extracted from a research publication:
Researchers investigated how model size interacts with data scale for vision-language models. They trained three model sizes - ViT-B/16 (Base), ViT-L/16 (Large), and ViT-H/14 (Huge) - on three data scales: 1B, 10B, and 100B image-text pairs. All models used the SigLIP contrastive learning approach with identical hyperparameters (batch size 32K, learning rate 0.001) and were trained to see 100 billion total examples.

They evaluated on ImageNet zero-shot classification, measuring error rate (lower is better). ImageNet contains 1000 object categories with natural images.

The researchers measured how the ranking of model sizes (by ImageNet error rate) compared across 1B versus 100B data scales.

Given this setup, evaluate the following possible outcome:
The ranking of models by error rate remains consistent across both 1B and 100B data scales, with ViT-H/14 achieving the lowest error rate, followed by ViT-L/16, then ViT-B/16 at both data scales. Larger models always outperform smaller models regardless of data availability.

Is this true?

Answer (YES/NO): YES